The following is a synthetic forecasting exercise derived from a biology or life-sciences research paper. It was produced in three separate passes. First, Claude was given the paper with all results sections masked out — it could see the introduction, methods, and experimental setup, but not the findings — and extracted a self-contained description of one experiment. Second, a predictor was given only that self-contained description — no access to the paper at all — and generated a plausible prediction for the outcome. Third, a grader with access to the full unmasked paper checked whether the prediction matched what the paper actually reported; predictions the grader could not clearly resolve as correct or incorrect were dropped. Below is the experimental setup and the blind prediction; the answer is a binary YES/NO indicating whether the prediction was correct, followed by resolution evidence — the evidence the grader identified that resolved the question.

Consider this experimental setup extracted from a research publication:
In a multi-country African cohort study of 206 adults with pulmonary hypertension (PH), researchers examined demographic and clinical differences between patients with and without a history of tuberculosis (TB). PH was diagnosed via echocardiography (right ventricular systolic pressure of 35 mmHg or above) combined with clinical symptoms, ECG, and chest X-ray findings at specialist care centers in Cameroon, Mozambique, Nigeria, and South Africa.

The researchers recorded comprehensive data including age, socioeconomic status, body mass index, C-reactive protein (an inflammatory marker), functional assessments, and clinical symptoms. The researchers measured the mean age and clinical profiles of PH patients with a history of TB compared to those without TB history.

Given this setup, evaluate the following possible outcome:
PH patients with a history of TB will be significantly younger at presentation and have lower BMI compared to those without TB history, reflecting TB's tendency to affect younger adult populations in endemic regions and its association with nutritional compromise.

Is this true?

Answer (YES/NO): YES